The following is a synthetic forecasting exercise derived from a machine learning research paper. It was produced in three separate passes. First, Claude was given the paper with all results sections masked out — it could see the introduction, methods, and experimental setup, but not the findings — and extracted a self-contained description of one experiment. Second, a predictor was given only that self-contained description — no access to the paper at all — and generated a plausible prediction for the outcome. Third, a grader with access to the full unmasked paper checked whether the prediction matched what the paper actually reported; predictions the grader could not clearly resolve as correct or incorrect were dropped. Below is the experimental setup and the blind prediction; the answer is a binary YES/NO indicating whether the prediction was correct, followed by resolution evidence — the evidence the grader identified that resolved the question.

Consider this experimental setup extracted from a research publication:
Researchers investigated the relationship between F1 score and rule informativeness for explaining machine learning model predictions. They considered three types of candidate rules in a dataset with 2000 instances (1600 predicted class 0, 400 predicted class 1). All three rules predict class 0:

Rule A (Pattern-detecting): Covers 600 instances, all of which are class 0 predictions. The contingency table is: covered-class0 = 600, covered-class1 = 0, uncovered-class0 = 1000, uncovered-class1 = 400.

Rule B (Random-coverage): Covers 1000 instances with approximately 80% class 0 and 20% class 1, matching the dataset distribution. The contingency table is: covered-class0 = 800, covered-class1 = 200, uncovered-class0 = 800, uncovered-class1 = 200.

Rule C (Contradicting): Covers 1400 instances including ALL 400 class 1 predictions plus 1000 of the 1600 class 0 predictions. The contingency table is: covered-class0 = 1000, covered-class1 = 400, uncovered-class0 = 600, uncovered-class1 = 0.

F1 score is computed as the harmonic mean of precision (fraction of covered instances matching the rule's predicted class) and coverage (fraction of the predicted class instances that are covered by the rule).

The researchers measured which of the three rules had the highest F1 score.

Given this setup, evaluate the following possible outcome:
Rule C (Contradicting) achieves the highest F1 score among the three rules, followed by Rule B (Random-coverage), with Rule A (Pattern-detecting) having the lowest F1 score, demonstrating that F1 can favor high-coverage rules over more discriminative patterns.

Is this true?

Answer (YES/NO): YES